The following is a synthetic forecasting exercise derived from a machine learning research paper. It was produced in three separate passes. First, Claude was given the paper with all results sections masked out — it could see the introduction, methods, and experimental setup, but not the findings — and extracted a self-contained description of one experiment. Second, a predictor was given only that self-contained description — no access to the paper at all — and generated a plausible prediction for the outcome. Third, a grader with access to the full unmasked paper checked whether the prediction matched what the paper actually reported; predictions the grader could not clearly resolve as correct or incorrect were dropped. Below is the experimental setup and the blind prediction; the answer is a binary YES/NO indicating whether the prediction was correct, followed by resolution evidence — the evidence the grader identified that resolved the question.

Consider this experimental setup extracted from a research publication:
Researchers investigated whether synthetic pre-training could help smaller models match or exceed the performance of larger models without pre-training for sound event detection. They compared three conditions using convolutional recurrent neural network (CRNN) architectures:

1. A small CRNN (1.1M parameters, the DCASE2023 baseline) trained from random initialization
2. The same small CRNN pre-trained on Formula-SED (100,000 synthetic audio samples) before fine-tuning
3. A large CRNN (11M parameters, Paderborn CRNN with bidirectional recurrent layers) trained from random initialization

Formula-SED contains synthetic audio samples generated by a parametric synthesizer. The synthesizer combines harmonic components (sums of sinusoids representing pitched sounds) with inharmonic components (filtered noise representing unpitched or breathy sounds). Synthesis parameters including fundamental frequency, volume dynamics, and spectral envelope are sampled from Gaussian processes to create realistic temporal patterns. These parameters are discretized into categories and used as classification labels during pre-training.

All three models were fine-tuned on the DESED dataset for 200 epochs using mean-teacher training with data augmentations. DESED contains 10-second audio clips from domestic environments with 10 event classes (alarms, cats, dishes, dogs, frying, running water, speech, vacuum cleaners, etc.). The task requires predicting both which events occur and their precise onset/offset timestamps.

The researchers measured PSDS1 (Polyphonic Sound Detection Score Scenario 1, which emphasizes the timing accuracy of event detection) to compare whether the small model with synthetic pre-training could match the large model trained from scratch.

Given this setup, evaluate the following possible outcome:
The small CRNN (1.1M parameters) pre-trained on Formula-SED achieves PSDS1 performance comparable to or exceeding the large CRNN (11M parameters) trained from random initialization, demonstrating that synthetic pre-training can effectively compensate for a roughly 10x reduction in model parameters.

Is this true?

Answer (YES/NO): YES